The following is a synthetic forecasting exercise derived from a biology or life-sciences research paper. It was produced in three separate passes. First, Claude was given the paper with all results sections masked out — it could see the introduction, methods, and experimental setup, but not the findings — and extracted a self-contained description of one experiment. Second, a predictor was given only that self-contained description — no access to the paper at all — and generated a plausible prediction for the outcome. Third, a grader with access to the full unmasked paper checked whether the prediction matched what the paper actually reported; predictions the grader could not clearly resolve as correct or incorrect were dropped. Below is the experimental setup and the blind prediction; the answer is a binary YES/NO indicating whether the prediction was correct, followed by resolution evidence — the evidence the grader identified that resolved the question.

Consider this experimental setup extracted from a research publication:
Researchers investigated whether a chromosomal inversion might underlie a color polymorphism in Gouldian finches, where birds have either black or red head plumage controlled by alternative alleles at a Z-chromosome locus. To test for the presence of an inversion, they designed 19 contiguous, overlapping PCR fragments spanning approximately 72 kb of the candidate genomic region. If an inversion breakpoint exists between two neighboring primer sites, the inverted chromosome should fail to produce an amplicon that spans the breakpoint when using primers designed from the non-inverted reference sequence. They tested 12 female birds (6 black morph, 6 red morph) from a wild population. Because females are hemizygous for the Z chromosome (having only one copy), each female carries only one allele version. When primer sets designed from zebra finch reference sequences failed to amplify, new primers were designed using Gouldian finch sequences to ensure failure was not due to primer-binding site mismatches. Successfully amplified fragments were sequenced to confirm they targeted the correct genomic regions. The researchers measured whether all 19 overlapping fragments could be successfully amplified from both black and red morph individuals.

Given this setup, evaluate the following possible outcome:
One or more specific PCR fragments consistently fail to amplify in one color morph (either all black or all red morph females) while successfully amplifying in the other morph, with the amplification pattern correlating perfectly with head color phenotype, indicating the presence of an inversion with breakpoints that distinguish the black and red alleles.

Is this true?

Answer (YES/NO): NO